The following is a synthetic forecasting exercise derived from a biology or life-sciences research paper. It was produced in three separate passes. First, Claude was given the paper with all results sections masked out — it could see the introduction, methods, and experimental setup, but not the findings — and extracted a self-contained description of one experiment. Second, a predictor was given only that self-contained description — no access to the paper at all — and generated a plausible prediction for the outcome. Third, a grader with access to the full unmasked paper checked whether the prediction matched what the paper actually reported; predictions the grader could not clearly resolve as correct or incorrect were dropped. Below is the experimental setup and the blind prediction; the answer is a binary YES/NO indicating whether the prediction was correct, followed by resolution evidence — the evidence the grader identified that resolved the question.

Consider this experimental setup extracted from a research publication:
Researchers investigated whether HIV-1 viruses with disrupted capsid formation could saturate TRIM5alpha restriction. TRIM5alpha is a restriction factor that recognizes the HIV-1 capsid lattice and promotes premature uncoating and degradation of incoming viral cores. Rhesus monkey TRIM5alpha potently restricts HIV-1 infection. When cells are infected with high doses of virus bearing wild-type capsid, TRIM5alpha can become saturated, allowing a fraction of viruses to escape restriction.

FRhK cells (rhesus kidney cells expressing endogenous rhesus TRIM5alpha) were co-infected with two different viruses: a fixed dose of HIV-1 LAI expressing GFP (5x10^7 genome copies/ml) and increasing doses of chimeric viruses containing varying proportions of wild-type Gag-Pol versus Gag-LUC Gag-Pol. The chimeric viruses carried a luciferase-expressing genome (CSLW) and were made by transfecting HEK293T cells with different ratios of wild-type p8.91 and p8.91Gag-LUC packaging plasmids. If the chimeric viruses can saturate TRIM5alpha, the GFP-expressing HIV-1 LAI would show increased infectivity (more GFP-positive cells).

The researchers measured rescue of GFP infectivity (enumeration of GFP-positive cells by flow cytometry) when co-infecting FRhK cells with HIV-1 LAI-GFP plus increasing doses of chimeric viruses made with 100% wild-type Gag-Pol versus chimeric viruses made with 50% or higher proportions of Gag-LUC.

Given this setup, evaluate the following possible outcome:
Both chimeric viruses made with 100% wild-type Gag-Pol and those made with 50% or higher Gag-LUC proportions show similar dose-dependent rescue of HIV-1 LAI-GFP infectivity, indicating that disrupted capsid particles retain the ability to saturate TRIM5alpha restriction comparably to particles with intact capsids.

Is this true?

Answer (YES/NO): NO